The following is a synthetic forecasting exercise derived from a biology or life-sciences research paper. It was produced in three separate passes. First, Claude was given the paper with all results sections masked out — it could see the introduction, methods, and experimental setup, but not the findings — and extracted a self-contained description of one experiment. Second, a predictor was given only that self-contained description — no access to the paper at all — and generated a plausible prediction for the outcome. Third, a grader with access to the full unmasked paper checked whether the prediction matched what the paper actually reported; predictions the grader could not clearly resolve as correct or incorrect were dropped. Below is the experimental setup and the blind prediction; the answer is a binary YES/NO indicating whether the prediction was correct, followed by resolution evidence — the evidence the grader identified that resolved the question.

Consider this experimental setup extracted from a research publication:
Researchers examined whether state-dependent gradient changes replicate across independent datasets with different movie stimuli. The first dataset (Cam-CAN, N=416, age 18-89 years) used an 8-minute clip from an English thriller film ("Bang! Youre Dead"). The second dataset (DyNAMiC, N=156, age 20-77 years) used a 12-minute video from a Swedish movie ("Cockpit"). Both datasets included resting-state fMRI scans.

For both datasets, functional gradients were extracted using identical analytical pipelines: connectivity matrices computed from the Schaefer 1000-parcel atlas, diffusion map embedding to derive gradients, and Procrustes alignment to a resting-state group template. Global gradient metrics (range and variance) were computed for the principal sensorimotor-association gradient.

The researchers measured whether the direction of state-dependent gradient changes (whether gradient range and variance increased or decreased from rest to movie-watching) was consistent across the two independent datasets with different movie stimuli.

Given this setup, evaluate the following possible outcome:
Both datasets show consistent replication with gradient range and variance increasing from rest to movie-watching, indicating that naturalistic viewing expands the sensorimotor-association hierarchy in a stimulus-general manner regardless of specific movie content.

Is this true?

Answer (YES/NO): NO